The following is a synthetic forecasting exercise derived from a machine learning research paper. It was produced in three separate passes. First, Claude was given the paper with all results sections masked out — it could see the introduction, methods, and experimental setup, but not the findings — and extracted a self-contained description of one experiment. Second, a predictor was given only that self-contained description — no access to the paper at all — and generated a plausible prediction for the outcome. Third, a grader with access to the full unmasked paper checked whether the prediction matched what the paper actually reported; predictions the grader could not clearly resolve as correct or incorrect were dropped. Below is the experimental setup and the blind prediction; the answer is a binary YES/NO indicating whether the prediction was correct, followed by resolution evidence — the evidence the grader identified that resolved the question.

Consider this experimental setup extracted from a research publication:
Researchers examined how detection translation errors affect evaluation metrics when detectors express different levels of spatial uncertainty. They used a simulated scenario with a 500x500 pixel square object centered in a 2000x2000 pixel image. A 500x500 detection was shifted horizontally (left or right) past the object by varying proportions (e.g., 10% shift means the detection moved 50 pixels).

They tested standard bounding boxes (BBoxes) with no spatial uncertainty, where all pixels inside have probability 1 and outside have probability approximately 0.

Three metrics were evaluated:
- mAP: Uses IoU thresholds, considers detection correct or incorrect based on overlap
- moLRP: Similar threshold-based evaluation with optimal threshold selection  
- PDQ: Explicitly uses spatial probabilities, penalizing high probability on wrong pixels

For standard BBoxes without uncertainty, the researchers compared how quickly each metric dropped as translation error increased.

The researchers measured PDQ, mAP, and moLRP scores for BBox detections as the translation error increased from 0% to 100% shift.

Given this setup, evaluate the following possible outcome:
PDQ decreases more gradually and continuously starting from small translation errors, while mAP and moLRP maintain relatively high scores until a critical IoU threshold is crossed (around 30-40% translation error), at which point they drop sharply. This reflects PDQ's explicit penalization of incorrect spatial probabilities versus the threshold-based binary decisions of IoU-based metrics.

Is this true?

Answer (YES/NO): NO